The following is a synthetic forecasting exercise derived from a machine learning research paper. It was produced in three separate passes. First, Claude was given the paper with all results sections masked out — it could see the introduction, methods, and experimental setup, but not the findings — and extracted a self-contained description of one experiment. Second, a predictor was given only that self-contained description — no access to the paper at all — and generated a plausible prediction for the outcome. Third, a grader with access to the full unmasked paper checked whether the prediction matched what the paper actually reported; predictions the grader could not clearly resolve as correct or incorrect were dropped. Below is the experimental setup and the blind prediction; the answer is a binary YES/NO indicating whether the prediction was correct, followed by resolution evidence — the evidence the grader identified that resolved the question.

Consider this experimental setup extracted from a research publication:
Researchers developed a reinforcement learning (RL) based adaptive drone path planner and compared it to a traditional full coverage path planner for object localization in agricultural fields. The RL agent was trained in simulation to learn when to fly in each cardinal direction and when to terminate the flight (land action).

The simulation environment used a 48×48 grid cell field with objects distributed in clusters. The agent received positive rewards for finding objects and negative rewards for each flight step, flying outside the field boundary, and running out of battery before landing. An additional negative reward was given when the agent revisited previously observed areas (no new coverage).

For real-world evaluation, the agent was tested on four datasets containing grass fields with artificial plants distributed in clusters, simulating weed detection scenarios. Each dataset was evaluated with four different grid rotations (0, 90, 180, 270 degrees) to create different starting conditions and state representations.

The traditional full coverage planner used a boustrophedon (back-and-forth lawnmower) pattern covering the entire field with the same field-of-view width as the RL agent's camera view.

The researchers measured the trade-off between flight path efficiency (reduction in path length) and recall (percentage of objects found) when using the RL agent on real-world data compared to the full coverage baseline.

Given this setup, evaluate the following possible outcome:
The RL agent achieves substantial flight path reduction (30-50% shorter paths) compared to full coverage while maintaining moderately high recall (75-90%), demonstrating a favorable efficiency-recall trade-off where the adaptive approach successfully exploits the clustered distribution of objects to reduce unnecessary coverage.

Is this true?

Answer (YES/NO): NO